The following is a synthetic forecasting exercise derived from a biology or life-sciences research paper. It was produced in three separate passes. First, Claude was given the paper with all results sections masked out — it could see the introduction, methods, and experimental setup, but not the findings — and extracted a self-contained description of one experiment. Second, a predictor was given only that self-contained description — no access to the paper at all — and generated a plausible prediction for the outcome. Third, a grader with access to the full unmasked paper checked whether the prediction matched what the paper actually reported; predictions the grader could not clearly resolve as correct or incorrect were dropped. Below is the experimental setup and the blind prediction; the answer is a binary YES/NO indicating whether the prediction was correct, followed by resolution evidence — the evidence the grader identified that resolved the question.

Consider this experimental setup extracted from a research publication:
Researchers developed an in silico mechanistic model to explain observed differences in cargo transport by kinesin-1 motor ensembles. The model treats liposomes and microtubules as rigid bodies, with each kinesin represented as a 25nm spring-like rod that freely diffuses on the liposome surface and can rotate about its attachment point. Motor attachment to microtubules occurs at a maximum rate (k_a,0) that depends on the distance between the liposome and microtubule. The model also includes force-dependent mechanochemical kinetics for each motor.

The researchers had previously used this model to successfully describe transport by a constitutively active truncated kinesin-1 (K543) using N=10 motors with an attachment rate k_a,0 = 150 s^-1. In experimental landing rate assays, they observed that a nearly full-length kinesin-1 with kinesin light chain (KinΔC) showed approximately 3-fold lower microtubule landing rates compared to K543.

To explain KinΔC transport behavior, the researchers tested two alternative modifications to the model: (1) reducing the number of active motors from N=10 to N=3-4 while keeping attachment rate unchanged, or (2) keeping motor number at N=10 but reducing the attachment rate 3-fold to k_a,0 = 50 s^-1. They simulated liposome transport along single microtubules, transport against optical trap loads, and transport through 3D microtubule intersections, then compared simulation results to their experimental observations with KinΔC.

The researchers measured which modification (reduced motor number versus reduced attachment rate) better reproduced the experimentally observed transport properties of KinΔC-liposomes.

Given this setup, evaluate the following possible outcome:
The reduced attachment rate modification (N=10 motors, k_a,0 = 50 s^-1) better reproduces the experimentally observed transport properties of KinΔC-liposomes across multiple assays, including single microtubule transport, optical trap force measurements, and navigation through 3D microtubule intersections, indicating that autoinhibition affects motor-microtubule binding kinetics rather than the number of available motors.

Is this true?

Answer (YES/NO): NO